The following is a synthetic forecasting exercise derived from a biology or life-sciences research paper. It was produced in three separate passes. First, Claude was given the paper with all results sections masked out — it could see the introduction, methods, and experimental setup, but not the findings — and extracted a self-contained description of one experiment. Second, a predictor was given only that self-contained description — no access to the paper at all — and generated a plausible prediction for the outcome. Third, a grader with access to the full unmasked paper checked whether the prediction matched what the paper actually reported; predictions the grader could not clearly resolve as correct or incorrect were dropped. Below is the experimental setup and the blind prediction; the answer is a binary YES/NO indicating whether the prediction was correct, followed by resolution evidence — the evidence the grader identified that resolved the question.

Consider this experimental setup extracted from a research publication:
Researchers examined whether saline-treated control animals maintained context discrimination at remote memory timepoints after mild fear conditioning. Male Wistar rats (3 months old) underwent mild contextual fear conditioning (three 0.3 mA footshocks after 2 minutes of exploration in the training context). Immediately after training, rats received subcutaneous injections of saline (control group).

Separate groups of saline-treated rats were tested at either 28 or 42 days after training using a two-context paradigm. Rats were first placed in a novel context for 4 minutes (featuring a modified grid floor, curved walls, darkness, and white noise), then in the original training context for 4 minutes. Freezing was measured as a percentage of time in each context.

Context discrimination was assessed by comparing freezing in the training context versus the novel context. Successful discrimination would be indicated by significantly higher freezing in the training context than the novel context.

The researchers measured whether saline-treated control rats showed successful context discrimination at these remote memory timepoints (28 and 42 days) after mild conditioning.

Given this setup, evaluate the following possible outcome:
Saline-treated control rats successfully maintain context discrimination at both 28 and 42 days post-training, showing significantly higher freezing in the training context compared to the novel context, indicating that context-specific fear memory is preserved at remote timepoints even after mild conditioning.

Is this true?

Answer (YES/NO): YES